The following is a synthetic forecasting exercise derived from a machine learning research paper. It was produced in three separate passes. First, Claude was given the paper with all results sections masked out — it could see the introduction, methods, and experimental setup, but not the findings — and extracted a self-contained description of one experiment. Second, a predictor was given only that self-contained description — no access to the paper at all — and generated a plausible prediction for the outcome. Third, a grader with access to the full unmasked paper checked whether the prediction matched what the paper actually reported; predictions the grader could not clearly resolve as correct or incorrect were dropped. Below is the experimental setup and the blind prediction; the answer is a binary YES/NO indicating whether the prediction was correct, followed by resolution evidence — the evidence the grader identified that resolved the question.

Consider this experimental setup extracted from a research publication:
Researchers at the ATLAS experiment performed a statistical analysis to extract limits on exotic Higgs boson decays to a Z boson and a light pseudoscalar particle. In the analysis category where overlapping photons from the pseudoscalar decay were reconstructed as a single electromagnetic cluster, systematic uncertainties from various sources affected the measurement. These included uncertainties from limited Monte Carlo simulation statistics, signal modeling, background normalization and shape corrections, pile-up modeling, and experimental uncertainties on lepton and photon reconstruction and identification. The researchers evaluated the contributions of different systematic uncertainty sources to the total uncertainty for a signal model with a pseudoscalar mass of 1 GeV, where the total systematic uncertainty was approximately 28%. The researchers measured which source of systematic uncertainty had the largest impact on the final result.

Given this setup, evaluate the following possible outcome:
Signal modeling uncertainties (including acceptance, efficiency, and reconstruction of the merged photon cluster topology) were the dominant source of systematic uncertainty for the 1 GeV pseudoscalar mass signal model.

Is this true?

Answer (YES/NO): NO